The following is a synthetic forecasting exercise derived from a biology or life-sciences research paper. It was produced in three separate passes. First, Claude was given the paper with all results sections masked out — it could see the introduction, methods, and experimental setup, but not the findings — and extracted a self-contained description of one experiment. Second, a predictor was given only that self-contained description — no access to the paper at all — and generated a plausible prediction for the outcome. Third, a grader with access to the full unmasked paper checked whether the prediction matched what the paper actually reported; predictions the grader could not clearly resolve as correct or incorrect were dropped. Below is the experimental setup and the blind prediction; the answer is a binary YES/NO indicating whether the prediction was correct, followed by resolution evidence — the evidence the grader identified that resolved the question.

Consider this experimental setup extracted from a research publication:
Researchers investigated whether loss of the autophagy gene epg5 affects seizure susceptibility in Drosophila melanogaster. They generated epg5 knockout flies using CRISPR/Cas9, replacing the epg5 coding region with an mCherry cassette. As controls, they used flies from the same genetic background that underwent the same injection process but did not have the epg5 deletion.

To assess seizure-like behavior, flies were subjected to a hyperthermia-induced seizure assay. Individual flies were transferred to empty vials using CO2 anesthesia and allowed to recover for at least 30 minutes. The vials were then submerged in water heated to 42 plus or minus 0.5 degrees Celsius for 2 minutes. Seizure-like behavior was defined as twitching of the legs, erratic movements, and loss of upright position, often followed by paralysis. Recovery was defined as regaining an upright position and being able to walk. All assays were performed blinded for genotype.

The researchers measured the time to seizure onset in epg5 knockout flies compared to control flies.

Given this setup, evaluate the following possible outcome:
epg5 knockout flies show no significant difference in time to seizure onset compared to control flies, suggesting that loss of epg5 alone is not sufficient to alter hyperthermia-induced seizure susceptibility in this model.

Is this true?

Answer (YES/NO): NO